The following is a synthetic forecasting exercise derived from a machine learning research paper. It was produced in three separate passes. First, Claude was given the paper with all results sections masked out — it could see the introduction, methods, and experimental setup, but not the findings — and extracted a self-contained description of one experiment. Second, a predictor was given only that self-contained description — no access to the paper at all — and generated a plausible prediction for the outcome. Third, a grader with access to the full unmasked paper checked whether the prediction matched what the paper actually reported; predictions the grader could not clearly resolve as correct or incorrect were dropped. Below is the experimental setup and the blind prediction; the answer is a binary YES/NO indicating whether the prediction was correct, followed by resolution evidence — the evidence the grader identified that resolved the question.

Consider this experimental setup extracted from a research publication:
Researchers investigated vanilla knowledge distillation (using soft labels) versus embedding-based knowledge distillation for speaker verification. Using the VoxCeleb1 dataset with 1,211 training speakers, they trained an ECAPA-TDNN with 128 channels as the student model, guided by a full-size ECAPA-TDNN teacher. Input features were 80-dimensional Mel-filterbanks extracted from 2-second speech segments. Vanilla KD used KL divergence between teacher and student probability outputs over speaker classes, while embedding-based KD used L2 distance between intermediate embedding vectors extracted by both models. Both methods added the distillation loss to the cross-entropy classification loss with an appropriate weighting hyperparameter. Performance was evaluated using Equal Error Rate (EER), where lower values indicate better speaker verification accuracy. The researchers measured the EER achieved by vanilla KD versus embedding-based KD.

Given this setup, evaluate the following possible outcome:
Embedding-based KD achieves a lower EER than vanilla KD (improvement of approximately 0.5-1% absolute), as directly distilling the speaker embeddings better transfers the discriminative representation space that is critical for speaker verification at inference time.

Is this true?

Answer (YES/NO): NO